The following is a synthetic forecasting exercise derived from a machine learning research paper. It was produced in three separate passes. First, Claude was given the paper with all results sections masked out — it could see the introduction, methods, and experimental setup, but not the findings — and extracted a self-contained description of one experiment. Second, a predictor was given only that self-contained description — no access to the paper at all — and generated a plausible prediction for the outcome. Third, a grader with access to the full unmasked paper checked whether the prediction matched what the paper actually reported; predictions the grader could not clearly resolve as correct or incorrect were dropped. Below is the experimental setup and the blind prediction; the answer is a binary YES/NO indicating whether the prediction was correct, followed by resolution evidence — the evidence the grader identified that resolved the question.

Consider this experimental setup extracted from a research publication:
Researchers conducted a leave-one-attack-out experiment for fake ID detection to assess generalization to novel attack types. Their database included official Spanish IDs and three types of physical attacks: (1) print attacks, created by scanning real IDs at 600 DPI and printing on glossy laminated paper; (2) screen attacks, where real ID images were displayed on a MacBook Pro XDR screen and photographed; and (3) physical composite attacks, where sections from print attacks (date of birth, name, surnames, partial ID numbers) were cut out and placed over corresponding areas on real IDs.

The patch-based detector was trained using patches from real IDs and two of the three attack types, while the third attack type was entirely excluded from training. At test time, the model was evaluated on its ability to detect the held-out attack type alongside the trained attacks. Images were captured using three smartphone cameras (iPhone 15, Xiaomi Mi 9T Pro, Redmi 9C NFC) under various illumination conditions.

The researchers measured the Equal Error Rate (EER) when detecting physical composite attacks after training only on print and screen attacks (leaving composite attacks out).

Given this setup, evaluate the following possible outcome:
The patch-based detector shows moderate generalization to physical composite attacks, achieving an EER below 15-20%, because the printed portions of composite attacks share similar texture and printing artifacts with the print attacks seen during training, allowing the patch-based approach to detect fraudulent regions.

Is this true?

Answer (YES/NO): NO